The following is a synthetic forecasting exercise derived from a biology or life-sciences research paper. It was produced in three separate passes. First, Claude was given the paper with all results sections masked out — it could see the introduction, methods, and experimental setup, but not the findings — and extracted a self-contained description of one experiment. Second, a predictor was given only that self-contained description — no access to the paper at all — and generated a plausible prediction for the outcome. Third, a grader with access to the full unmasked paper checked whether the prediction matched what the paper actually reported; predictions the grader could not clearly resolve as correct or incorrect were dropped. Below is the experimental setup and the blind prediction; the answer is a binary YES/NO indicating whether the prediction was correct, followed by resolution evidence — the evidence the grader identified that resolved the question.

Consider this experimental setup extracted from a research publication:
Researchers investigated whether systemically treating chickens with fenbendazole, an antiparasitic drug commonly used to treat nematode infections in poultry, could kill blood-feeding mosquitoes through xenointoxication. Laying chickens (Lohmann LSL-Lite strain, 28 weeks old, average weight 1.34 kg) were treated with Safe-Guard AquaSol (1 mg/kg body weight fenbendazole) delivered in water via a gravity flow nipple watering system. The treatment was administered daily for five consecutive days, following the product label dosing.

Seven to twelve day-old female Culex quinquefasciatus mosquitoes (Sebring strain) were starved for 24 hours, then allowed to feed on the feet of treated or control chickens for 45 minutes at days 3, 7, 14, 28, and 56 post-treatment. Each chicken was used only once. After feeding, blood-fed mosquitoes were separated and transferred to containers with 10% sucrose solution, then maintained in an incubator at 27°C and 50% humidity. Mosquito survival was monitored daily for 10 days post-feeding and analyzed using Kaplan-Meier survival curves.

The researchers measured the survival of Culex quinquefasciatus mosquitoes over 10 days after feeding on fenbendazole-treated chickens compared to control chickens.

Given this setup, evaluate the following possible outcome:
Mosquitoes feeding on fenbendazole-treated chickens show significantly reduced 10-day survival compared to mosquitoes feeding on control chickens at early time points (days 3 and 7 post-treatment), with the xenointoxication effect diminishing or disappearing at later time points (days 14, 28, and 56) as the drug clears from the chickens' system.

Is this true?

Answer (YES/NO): NO